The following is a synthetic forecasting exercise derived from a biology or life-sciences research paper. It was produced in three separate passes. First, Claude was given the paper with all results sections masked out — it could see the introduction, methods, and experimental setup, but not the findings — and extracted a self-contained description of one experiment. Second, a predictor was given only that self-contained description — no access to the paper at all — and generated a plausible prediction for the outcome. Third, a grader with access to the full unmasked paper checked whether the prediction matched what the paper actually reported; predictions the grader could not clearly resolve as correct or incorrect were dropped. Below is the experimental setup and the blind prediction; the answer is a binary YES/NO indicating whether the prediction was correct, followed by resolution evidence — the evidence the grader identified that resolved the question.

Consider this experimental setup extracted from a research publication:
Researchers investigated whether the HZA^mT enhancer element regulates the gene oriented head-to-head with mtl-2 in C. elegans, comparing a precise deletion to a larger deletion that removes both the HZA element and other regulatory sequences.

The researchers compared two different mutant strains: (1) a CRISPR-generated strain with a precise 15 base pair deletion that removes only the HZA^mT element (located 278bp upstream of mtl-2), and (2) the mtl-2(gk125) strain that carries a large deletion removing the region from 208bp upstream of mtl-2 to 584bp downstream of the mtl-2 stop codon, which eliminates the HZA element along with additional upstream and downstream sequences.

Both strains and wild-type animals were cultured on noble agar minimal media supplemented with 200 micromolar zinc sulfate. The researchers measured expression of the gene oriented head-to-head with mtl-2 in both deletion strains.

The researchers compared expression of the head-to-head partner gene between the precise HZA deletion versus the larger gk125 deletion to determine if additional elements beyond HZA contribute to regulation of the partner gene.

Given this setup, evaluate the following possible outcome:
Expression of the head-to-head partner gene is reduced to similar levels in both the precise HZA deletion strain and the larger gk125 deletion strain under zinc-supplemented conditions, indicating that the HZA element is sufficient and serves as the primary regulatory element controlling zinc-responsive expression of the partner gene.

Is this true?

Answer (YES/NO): NO